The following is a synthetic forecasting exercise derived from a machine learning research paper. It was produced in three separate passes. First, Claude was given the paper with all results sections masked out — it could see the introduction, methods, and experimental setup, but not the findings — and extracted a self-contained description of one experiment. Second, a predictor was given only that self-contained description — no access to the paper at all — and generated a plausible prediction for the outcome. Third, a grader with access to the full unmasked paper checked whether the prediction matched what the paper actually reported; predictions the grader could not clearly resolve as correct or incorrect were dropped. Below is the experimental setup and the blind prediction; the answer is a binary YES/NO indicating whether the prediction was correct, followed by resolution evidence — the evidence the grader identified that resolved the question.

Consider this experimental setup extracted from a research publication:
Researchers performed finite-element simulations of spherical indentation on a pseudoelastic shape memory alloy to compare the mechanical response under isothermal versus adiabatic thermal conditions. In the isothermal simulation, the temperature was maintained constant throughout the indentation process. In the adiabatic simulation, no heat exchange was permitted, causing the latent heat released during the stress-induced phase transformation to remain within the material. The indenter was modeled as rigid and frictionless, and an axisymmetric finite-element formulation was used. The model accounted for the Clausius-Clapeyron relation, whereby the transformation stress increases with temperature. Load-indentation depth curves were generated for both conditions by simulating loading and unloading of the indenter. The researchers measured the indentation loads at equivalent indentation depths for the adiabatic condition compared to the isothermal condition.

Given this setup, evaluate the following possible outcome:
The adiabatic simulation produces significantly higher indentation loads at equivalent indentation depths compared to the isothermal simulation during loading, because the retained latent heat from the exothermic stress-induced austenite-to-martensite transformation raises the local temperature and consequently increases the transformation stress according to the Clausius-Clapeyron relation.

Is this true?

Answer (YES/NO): YES